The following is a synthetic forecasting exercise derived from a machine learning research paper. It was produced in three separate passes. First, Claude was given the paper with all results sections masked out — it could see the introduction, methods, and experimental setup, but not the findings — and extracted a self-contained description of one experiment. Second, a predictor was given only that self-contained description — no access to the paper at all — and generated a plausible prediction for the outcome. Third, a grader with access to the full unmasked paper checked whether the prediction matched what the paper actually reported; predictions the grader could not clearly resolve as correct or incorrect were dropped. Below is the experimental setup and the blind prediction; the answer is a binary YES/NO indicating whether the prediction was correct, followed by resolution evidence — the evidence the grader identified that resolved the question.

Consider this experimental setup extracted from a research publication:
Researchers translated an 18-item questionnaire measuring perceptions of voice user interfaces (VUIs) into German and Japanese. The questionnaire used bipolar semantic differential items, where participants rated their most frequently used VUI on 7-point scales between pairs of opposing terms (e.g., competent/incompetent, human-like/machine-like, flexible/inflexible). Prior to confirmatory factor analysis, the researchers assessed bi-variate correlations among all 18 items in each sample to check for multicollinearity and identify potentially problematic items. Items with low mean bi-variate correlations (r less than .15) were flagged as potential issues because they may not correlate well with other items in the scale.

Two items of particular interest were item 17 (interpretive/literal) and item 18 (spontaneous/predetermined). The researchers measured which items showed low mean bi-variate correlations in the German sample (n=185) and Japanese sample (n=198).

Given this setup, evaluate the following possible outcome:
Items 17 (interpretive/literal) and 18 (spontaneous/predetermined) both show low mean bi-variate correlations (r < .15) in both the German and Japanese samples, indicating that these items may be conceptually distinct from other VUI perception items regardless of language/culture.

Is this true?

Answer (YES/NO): NO